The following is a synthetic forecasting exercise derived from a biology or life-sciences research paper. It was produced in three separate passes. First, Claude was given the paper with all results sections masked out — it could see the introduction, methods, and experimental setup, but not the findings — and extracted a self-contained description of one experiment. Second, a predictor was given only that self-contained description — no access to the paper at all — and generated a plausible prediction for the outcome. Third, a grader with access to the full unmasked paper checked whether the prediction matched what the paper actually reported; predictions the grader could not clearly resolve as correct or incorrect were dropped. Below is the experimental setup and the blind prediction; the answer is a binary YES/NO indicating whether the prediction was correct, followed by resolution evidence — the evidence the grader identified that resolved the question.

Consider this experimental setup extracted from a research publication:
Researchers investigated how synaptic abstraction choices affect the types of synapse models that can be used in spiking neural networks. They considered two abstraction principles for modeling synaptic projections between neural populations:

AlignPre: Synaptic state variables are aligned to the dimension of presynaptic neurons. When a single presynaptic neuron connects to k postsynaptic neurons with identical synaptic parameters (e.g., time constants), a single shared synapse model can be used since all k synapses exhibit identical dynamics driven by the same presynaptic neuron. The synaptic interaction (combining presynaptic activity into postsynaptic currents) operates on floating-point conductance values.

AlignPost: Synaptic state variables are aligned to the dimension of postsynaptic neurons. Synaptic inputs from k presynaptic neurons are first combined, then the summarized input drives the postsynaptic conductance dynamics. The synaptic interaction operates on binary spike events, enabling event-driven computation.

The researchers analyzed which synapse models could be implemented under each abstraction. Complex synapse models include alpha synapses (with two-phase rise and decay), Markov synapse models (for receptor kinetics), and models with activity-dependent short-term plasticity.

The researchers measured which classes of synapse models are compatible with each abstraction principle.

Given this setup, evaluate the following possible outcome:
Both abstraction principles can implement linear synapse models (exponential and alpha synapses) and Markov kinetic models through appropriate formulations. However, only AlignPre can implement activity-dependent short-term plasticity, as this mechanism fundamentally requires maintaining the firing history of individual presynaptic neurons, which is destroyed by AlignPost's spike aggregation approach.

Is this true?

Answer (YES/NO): NO